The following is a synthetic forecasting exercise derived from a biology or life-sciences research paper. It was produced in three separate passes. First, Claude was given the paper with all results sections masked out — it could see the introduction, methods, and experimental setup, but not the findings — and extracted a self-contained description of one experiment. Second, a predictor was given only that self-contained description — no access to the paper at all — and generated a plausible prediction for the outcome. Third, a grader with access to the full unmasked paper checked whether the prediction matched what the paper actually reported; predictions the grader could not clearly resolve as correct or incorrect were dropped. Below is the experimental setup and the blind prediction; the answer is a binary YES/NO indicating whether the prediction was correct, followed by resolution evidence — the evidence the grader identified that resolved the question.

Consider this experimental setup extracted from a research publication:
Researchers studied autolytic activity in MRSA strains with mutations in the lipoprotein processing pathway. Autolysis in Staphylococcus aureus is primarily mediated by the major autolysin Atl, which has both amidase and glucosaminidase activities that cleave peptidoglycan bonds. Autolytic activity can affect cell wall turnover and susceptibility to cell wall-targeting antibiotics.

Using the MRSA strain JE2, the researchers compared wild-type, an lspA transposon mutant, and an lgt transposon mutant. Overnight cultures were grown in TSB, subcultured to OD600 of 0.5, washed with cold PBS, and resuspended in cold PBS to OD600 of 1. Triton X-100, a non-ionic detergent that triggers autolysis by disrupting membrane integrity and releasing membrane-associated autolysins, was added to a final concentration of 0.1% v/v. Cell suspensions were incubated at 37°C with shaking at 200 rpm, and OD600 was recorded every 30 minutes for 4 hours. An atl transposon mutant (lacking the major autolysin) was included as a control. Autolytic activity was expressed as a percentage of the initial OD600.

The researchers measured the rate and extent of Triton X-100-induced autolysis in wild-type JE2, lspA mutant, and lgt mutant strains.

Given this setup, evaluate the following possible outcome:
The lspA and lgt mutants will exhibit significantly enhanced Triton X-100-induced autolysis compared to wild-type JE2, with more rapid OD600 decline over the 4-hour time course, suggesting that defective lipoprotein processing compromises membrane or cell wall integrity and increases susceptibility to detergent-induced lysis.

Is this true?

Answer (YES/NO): NO